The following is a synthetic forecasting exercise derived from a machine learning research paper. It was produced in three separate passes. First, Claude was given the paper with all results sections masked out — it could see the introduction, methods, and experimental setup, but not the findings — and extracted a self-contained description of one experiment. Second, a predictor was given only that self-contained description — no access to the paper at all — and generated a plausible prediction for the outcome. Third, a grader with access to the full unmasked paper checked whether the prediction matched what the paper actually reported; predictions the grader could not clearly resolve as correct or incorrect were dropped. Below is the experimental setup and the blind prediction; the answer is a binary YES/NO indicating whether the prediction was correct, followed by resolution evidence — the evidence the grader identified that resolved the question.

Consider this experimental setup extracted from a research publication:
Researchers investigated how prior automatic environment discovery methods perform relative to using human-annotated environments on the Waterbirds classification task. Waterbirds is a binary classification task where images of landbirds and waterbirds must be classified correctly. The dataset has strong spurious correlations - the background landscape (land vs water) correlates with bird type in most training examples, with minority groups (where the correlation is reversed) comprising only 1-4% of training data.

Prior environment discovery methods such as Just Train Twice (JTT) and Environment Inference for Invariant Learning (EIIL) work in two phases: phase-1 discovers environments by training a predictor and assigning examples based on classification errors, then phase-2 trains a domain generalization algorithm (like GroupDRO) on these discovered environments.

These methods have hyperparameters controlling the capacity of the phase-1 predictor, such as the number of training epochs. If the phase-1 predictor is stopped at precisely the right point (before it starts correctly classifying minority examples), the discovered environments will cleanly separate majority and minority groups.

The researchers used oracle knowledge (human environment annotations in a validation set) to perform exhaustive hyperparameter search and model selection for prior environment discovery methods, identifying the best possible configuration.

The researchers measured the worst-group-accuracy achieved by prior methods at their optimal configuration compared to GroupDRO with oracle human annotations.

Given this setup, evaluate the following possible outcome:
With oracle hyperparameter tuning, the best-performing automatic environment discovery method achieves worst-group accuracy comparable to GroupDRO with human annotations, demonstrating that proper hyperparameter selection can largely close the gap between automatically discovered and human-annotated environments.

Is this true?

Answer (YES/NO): NO